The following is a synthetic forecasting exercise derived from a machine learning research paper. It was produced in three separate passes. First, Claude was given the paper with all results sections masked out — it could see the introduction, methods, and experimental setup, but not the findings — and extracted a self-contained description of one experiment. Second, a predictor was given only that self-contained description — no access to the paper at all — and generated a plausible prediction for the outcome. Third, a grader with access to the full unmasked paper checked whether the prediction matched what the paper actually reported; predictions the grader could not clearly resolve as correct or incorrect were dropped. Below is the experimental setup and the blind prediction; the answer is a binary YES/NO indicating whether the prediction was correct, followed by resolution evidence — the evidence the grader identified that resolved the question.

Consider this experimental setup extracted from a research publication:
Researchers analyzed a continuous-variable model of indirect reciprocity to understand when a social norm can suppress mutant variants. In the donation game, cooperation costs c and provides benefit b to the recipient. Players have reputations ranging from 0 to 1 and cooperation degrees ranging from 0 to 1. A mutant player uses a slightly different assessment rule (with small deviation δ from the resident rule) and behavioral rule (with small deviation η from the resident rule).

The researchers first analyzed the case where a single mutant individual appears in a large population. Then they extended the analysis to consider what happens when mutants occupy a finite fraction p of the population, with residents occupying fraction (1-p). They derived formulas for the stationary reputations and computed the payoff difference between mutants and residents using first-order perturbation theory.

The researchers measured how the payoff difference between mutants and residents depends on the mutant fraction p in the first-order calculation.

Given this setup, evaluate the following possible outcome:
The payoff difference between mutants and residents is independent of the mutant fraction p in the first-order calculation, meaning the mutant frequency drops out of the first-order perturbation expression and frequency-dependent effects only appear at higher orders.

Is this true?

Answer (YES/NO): YES